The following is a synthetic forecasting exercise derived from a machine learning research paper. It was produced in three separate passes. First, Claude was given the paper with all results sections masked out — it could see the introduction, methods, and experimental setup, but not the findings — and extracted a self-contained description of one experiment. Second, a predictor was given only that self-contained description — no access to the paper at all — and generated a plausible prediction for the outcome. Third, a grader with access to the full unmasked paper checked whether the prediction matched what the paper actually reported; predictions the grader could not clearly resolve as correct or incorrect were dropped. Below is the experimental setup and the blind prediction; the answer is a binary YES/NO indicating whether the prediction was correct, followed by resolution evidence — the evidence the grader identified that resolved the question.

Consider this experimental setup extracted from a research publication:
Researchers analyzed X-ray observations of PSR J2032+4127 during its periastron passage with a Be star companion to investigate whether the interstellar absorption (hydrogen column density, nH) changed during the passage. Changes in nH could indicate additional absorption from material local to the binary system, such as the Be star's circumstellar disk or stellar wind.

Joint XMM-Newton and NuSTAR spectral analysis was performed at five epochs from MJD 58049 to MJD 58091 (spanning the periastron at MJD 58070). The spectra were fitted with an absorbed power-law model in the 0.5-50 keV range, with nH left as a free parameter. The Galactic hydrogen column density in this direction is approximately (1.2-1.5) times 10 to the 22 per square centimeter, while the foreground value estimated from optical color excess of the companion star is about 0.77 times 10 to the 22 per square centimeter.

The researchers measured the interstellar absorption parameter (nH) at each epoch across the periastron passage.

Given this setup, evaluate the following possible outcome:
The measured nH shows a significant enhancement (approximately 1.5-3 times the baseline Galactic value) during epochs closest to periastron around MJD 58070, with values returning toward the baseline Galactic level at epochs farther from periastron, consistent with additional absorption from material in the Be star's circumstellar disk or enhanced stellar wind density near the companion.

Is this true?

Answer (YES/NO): NO